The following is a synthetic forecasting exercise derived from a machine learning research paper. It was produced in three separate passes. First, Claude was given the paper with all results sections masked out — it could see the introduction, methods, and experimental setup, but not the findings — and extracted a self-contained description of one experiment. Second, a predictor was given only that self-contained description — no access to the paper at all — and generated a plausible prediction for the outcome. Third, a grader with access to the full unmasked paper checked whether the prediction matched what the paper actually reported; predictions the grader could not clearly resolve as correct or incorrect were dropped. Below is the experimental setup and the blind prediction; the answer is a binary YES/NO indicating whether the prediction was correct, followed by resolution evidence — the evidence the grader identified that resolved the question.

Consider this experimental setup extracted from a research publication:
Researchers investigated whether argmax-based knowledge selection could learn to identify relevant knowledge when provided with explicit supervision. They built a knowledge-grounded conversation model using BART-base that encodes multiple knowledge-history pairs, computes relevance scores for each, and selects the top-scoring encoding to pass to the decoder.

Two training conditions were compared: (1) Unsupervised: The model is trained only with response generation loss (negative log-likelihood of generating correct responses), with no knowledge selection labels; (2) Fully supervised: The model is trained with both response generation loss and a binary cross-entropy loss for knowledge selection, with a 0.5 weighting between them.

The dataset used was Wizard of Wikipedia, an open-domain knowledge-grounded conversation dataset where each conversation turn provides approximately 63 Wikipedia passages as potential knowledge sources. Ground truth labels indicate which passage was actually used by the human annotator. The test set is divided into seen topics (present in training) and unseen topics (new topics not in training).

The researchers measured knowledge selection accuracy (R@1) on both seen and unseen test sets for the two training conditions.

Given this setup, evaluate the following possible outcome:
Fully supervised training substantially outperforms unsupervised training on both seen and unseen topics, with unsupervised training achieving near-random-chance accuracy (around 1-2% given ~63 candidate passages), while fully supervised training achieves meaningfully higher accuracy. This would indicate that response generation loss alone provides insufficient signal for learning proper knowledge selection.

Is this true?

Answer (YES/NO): NO